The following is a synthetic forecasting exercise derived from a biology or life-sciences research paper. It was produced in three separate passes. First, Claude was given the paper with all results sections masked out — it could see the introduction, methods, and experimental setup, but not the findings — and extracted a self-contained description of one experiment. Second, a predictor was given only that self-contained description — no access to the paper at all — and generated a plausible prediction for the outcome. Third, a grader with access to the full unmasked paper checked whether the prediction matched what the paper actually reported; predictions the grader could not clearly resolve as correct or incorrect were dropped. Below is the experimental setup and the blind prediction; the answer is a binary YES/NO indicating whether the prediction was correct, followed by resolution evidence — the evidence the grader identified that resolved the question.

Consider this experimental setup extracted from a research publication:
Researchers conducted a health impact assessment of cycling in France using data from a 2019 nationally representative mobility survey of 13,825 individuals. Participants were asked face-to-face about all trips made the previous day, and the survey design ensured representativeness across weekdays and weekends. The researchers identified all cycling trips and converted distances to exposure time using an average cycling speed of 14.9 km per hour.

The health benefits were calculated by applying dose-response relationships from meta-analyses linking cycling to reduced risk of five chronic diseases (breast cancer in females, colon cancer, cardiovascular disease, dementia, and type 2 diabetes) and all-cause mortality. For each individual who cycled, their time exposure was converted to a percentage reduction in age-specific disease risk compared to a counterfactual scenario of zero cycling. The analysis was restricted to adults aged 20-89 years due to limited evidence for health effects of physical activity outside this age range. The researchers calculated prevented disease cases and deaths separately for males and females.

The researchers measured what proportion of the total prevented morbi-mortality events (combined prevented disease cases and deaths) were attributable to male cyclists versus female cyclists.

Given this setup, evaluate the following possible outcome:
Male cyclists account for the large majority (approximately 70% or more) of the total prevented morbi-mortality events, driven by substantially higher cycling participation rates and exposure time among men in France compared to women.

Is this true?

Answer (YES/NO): YES